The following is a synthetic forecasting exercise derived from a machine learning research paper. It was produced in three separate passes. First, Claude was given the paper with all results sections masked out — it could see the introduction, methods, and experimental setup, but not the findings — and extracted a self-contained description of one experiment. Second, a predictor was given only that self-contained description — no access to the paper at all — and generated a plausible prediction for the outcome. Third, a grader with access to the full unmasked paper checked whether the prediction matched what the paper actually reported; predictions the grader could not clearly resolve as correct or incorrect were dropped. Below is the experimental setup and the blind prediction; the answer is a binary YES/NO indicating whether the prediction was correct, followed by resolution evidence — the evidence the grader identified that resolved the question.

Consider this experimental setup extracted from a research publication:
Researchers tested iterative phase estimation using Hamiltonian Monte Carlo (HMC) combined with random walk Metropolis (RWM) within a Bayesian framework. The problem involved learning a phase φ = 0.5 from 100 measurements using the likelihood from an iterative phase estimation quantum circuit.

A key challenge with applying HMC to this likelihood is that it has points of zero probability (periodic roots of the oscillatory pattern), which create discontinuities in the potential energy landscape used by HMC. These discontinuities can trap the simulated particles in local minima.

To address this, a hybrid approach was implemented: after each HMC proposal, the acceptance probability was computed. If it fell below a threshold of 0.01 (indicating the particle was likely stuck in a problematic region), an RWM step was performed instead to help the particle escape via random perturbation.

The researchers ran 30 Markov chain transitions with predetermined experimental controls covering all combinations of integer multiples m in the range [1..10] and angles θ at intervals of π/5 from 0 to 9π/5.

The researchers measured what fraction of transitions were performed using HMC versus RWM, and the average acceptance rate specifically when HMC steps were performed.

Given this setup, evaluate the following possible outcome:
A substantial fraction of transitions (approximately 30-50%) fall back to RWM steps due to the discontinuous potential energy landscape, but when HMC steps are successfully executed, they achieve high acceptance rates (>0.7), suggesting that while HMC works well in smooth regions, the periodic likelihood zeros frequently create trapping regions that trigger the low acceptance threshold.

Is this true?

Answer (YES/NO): NO